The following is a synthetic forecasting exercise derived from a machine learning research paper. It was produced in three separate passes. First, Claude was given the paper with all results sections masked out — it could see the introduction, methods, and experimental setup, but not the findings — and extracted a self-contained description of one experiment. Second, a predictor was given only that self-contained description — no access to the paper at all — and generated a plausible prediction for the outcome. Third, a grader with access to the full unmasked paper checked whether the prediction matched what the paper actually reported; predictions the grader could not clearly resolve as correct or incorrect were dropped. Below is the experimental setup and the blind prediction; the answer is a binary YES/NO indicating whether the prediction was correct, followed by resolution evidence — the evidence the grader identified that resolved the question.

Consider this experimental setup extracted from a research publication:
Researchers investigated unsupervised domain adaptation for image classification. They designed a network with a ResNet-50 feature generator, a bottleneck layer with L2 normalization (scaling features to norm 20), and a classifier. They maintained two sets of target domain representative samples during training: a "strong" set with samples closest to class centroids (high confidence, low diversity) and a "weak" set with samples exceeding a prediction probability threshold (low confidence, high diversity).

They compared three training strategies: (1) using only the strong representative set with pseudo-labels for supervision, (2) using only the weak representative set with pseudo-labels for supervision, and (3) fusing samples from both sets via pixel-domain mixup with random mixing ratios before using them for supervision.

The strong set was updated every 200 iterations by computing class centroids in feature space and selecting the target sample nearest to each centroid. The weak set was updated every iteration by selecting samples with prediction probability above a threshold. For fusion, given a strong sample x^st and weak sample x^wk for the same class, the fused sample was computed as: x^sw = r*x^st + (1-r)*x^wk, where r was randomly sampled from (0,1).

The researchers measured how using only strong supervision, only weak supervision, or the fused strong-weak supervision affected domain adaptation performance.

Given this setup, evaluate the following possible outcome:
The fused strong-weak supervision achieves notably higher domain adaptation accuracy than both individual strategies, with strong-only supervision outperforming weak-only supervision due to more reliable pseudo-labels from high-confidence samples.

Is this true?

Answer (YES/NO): NO